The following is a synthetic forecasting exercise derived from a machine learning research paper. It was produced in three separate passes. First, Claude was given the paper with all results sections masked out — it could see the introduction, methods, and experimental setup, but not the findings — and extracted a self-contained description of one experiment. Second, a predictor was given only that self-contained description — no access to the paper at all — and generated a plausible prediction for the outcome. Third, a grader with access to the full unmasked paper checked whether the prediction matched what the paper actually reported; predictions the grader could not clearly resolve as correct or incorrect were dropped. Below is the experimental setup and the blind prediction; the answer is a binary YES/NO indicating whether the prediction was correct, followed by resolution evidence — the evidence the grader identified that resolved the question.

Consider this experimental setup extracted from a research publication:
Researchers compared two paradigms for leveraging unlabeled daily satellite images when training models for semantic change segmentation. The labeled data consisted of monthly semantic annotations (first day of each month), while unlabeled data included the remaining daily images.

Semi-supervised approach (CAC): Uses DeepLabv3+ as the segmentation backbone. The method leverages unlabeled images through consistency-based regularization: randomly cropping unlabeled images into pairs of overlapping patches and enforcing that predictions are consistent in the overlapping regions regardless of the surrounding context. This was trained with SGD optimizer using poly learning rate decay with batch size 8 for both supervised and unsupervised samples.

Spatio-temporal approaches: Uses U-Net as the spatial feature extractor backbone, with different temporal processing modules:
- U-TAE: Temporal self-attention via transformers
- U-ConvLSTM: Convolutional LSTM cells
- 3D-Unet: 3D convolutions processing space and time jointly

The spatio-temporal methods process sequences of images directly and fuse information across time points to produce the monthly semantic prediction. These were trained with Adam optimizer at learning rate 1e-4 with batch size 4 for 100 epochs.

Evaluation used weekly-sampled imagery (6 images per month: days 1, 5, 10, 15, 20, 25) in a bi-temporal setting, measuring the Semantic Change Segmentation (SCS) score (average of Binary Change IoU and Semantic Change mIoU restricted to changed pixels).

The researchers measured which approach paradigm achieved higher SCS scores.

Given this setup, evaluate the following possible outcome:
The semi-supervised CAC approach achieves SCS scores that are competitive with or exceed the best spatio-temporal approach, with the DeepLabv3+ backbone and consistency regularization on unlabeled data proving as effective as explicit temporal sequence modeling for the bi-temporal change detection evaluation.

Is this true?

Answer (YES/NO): NO